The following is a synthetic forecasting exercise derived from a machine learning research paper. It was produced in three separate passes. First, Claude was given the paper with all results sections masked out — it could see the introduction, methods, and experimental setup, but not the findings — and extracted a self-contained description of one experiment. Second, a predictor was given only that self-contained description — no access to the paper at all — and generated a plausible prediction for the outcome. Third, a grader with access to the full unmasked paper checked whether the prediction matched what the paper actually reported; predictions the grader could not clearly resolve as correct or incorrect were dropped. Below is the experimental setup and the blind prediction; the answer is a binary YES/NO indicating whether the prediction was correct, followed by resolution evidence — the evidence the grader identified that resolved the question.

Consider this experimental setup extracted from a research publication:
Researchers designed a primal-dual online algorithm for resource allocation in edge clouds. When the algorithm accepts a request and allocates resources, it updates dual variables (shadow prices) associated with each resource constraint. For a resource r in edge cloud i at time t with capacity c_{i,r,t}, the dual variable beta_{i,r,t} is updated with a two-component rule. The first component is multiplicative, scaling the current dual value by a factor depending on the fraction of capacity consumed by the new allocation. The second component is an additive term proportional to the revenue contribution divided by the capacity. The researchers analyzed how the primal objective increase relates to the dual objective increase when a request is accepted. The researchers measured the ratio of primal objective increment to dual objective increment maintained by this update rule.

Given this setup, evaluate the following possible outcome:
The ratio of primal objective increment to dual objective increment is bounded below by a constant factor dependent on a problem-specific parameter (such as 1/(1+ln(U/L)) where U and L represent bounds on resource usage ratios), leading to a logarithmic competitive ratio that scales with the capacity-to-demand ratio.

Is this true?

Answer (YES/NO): NO